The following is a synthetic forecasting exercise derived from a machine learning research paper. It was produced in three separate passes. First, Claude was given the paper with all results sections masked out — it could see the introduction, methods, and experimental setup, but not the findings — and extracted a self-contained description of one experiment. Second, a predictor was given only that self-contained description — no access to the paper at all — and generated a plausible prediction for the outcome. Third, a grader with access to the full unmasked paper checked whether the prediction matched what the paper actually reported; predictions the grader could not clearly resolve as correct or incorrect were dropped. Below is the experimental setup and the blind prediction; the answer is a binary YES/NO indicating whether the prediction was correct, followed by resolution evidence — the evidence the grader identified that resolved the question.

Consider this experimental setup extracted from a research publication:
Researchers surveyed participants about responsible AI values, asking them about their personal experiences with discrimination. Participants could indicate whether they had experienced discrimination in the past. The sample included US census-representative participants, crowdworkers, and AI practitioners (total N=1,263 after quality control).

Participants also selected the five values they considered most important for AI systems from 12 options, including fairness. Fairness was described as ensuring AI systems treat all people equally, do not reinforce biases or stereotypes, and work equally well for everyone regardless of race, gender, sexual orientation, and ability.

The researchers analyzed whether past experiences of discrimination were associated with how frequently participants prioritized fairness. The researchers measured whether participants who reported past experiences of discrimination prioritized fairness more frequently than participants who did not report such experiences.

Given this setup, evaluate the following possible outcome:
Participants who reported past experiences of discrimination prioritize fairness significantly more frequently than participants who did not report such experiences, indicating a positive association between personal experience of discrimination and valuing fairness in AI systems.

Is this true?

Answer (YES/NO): NO